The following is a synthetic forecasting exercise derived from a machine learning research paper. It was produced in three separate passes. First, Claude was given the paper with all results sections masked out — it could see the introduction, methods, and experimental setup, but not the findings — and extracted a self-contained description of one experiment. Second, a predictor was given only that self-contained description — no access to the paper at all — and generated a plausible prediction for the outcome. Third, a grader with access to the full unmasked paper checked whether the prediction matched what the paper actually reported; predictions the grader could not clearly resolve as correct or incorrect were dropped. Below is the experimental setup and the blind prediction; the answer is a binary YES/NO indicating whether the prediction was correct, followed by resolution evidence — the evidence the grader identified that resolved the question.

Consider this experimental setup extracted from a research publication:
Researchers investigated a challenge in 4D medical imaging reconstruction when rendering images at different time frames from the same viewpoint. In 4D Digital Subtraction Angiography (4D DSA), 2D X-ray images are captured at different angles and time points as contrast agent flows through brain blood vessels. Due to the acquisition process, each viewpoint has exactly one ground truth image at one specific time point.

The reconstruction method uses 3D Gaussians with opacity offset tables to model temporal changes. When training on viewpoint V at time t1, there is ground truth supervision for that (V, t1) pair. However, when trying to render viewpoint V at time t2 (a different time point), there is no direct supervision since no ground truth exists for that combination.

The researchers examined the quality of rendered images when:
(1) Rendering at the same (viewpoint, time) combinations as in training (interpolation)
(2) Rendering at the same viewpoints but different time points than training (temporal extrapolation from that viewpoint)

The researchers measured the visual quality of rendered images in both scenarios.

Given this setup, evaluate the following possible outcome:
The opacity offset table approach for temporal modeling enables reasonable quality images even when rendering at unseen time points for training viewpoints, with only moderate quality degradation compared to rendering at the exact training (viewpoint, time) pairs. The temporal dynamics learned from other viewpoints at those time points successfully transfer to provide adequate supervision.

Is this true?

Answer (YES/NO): NO